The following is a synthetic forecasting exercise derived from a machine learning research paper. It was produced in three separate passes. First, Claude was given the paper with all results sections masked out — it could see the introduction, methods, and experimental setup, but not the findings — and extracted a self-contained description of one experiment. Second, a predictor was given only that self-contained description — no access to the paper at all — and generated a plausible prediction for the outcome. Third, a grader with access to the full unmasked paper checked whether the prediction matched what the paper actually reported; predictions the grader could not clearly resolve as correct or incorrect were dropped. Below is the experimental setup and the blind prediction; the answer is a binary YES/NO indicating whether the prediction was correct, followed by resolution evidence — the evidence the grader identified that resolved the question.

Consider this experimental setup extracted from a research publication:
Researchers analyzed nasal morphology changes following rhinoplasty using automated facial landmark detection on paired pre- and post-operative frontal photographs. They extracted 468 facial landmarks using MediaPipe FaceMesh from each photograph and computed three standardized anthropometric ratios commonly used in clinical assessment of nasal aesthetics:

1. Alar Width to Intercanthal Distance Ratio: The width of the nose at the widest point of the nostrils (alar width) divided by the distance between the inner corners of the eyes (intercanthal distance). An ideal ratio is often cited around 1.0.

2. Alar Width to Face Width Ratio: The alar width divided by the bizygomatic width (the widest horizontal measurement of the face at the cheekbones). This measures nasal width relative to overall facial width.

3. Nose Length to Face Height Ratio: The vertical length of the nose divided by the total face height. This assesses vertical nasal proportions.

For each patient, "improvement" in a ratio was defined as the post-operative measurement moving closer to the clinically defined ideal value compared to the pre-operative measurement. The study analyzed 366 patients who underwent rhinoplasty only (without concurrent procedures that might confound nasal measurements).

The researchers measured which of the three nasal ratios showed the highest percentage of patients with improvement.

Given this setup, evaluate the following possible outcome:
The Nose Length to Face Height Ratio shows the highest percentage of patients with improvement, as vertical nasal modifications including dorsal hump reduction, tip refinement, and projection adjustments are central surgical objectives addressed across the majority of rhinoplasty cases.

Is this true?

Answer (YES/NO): NO